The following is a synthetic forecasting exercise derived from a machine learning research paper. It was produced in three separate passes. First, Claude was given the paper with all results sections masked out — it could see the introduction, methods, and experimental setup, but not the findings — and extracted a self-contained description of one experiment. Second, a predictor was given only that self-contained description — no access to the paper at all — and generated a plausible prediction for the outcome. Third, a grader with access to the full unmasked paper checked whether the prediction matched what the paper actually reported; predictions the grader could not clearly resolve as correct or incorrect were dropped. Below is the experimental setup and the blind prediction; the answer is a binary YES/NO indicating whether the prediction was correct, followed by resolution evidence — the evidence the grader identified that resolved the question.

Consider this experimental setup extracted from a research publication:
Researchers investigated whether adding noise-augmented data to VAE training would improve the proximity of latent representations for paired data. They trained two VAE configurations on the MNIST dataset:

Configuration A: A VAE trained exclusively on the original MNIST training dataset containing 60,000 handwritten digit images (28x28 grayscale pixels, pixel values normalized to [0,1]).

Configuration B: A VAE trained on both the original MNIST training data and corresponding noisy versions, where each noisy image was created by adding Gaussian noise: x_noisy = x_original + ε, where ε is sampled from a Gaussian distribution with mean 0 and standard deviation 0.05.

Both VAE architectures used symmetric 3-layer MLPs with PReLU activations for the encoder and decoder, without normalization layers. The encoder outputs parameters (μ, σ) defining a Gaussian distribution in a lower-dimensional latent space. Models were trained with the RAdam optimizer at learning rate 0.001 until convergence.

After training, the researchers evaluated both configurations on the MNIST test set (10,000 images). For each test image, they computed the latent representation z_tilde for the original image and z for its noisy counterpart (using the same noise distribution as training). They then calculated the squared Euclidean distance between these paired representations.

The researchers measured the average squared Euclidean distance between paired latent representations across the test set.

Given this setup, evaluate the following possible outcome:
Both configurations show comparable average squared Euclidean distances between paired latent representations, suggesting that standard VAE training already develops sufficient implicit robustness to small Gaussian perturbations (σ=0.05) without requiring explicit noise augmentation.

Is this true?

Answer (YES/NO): NO